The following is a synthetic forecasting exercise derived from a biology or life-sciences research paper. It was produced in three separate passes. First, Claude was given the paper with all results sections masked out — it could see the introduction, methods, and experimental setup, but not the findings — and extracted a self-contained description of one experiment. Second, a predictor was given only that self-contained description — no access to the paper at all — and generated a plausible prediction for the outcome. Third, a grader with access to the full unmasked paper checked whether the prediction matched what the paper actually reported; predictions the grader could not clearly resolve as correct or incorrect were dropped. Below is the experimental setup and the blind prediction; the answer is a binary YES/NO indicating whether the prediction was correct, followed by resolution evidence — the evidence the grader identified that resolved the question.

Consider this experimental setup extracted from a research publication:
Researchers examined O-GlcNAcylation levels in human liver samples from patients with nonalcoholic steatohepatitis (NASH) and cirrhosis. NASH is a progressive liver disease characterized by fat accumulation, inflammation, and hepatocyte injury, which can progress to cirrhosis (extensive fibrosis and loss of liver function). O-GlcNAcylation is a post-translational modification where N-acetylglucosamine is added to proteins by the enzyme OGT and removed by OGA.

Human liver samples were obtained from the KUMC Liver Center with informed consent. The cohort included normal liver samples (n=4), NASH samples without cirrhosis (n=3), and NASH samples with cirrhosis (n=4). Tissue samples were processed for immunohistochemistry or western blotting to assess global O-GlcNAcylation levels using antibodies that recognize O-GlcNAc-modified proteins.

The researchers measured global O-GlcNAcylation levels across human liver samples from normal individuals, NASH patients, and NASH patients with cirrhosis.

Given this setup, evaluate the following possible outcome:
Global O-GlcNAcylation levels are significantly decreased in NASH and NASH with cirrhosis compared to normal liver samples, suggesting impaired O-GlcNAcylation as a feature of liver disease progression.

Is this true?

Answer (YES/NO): NO